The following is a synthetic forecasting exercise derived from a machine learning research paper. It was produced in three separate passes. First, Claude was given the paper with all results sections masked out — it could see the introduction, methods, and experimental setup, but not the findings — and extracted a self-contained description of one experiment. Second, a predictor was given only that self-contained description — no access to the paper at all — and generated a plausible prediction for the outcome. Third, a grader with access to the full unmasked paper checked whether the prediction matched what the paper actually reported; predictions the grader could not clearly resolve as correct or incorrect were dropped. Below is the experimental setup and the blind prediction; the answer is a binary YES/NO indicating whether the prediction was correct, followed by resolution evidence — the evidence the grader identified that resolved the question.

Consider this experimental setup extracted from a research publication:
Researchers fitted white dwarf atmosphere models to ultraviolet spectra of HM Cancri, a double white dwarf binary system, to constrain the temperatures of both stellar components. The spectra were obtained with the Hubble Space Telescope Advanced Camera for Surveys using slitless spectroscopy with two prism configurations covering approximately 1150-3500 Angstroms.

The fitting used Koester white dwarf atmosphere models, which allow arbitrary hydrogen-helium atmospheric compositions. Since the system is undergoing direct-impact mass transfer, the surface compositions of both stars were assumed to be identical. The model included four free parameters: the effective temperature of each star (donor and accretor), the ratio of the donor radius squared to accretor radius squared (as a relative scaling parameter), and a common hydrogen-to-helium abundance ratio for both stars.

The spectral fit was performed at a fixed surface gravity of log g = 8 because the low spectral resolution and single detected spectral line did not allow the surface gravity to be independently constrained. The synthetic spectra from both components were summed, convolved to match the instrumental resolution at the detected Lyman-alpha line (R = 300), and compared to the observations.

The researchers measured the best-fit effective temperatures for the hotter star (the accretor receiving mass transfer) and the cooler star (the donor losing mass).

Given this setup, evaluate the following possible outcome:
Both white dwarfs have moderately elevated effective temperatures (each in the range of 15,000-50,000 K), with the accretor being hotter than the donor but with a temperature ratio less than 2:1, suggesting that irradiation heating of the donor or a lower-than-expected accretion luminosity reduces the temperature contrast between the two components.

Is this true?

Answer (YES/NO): NO